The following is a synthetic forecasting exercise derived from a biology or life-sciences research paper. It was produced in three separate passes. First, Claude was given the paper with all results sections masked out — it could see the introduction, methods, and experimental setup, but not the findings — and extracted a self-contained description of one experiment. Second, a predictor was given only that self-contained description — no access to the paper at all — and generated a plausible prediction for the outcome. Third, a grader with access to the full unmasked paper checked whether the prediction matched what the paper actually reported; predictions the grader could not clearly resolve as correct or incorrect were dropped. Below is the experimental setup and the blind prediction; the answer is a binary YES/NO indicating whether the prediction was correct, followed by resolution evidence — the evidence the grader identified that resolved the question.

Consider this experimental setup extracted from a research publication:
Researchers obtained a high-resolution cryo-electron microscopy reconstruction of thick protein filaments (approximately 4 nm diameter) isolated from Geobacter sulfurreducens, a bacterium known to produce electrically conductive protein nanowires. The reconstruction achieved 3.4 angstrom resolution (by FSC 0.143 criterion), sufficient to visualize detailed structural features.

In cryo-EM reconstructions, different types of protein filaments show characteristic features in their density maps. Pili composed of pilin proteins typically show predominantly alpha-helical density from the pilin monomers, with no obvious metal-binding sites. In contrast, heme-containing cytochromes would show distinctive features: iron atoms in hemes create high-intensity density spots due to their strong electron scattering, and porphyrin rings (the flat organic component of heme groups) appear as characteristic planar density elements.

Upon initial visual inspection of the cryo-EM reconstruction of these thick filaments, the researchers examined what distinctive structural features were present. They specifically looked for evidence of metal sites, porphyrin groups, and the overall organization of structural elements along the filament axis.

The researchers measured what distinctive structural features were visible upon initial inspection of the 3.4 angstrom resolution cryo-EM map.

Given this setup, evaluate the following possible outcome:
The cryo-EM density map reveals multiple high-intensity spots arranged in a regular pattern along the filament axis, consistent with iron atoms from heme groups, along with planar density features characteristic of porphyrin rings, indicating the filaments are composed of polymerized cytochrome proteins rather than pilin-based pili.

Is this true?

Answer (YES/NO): YES